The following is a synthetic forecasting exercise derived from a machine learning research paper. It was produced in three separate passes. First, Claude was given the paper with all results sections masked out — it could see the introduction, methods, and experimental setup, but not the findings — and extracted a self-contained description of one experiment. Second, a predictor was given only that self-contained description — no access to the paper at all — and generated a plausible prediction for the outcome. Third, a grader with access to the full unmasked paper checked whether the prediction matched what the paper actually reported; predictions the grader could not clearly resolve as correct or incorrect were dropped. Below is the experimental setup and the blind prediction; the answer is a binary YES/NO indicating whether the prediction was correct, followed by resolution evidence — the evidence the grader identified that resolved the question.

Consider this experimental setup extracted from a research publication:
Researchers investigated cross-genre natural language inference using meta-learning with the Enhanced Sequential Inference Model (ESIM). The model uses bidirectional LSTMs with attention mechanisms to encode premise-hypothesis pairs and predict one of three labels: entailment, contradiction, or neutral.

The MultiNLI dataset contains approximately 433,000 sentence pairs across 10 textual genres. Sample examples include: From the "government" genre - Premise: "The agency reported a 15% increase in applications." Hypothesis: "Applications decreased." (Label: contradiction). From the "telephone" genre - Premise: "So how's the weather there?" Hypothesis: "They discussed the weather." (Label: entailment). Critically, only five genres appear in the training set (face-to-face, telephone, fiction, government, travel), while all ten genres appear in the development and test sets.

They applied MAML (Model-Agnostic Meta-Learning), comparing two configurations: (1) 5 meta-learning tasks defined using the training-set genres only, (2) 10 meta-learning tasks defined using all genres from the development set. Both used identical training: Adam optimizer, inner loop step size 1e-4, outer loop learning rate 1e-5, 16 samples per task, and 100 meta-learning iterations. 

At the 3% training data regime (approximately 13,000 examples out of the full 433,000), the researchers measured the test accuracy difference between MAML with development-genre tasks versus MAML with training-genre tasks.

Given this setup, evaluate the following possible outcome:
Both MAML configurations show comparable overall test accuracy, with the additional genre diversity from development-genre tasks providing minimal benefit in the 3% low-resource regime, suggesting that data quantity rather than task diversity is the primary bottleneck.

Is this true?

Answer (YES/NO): NO